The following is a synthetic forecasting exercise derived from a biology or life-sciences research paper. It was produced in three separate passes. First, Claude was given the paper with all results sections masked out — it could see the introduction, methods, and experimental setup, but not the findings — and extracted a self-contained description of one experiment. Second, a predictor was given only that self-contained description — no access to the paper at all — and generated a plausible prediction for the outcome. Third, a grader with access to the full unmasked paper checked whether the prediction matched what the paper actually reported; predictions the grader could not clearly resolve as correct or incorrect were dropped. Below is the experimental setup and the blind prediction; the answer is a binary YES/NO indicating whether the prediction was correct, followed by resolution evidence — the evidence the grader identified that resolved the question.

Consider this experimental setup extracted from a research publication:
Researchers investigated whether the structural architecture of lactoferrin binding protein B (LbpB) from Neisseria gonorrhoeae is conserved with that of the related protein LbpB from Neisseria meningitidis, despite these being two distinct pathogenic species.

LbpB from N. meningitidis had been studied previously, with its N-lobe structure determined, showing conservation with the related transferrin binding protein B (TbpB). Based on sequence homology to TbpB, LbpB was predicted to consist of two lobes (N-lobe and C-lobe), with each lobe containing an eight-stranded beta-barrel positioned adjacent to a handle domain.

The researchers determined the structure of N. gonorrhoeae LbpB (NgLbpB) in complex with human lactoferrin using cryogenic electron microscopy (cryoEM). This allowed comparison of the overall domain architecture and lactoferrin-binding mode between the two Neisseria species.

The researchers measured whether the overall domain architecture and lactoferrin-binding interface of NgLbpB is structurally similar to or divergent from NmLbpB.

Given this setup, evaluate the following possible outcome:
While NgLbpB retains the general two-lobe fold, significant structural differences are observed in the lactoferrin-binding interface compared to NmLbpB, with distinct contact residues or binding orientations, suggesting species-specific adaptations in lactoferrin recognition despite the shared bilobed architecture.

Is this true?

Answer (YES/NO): NO